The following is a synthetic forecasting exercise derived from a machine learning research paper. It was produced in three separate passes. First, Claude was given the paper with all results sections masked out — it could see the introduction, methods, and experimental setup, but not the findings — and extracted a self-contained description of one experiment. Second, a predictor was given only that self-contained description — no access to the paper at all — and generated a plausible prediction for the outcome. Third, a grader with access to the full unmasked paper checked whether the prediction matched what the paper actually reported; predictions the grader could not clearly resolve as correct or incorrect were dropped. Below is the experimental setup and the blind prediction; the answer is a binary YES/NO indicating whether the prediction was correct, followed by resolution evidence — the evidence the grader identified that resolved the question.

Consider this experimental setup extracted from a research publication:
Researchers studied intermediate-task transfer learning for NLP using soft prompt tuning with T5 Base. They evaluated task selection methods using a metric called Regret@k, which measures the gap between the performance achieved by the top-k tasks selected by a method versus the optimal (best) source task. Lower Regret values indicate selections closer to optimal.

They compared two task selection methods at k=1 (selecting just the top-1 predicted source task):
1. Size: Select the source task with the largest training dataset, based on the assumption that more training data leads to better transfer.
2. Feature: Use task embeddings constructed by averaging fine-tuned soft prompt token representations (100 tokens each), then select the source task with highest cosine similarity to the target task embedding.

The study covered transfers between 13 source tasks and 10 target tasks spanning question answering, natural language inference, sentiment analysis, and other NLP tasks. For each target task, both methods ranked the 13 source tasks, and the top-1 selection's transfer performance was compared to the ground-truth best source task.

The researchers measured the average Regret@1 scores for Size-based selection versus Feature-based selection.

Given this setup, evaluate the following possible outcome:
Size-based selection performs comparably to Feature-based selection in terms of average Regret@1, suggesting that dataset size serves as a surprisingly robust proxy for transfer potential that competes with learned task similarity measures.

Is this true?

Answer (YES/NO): NO